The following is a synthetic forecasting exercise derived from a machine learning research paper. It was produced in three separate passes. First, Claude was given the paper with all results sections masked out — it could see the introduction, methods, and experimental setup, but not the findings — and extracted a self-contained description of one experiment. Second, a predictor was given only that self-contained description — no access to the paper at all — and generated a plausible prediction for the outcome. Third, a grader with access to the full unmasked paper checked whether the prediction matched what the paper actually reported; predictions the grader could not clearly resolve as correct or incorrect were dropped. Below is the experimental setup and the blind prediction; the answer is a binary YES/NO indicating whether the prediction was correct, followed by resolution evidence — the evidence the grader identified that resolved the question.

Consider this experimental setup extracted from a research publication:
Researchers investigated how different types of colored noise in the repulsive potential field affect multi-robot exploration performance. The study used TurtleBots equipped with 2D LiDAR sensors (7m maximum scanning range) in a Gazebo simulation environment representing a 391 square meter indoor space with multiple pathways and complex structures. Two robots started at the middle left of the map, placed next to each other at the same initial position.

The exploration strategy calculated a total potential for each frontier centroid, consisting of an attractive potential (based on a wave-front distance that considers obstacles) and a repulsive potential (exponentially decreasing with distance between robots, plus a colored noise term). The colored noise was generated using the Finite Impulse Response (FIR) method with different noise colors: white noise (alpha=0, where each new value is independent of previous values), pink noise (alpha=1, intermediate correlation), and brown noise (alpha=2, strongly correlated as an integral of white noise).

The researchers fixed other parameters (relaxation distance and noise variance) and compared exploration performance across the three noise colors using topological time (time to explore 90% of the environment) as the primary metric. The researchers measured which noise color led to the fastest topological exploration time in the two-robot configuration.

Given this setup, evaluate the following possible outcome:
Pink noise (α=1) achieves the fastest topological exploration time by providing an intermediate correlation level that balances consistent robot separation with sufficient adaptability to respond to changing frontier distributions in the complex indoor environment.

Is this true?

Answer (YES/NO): NO